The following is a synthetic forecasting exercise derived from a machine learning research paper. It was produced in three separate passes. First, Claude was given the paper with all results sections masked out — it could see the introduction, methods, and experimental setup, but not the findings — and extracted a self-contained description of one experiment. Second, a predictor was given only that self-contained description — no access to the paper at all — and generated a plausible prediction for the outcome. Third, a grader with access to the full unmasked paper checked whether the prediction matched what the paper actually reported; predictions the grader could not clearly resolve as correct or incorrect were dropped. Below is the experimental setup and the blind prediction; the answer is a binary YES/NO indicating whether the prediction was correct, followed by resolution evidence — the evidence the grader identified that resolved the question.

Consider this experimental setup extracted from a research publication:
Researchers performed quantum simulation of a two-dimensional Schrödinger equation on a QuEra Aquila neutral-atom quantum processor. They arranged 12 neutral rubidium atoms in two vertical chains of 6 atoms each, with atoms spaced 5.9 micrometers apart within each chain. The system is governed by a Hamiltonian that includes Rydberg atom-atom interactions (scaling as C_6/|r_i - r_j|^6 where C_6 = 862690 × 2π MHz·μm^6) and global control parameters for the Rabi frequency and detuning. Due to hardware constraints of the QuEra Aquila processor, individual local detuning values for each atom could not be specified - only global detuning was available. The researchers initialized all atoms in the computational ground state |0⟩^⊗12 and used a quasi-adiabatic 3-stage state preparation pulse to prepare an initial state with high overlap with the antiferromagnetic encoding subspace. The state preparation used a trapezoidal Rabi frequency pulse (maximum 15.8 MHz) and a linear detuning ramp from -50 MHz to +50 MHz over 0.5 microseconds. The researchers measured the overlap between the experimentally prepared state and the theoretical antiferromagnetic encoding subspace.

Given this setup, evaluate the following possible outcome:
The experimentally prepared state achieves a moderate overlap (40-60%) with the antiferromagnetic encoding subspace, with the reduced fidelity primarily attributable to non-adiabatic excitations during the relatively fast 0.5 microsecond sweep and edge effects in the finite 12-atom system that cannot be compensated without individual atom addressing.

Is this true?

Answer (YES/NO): NO